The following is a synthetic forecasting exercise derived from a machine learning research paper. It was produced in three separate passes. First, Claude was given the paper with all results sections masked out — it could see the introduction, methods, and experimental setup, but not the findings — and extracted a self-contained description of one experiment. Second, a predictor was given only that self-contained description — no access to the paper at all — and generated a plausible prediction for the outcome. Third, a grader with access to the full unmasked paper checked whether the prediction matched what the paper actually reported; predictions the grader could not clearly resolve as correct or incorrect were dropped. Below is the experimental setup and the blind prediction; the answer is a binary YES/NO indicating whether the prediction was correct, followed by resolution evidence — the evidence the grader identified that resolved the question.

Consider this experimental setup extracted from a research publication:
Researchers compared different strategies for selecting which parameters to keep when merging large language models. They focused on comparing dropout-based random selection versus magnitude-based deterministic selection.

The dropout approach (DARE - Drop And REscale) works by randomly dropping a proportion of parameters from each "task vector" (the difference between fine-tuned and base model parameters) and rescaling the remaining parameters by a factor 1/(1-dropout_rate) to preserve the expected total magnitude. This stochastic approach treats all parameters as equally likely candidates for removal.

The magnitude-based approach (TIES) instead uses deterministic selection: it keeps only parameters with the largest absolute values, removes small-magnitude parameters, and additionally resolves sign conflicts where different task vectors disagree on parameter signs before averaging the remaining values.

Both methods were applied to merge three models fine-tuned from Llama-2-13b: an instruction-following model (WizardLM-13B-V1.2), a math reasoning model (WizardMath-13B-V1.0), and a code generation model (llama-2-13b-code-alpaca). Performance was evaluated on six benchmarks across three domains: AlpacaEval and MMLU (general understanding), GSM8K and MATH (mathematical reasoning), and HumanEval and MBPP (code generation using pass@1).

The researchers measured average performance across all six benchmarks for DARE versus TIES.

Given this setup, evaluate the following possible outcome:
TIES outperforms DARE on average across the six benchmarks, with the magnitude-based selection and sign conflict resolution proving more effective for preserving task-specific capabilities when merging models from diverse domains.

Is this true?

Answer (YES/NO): YES